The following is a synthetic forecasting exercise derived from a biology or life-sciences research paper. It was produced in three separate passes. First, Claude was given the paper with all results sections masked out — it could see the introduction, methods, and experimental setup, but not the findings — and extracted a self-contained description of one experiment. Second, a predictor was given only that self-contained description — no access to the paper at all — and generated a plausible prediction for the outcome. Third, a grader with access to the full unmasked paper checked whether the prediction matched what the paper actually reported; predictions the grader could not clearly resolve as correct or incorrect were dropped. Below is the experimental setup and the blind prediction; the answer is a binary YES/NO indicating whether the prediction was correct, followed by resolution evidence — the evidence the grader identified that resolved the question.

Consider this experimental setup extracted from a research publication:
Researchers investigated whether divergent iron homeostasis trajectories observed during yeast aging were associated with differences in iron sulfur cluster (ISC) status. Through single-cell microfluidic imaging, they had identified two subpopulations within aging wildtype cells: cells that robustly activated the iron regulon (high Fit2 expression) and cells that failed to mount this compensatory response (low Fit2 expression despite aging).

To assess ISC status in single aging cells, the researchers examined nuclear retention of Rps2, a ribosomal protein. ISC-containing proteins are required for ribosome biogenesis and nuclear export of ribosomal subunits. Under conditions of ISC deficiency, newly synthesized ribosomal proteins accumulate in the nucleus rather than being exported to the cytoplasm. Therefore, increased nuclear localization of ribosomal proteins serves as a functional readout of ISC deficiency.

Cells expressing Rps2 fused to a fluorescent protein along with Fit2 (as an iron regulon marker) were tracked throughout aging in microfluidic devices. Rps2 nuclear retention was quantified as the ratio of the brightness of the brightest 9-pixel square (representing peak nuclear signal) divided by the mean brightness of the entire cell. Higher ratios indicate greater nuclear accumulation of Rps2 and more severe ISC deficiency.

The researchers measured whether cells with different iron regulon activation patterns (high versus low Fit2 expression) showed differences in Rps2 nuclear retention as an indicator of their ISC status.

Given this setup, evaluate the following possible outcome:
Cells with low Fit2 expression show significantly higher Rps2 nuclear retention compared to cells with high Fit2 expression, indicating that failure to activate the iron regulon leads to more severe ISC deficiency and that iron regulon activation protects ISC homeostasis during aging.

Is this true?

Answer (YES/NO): YES